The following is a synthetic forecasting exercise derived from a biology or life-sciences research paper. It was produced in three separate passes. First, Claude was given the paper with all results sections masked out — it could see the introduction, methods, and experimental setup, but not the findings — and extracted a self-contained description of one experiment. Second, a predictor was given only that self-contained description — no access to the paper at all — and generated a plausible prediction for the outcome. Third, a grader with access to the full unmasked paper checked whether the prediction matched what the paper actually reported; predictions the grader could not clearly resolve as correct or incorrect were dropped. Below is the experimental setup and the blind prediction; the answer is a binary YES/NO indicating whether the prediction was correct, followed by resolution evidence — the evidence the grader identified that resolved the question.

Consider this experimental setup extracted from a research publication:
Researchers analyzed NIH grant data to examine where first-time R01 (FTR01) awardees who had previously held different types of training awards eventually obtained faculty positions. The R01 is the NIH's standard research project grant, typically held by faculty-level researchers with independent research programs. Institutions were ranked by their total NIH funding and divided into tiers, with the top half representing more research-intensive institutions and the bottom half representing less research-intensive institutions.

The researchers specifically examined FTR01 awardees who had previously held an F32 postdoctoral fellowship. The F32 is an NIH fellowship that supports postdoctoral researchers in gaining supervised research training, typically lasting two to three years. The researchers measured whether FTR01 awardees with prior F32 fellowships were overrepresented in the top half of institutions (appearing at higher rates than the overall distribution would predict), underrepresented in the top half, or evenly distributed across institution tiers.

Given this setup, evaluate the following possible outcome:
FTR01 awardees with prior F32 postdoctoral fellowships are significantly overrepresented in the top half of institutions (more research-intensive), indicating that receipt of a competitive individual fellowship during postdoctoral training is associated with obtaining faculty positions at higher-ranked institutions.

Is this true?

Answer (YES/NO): NO